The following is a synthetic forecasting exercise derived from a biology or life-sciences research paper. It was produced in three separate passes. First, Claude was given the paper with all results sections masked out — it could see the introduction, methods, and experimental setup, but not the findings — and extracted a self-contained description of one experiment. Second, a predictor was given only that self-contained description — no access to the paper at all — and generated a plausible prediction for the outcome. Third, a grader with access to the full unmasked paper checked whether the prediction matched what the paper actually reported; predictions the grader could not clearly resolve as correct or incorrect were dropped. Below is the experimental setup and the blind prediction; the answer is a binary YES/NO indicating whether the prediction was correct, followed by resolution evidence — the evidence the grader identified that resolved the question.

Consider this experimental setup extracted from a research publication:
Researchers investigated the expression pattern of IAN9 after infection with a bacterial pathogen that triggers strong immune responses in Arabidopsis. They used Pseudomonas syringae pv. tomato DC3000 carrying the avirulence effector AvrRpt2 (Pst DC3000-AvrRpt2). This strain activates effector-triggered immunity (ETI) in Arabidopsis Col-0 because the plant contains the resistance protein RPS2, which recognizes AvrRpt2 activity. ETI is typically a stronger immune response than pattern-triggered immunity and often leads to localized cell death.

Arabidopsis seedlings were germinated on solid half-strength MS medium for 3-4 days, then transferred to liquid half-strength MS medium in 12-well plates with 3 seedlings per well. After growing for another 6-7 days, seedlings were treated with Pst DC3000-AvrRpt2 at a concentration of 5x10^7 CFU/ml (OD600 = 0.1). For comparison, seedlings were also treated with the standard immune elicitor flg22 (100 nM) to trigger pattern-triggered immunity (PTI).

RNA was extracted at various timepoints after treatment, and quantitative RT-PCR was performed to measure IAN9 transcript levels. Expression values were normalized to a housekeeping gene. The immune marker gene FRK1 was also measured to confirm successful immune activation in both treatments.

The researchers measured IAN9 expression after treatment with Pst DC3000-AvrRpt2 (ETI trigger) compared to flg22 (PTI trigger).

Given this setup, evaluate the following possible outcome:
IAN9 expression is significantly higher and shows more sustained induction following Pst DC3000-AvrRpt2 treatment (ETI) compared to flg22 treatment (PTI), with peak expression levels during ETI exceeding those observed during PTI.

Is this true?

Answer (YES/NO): NO